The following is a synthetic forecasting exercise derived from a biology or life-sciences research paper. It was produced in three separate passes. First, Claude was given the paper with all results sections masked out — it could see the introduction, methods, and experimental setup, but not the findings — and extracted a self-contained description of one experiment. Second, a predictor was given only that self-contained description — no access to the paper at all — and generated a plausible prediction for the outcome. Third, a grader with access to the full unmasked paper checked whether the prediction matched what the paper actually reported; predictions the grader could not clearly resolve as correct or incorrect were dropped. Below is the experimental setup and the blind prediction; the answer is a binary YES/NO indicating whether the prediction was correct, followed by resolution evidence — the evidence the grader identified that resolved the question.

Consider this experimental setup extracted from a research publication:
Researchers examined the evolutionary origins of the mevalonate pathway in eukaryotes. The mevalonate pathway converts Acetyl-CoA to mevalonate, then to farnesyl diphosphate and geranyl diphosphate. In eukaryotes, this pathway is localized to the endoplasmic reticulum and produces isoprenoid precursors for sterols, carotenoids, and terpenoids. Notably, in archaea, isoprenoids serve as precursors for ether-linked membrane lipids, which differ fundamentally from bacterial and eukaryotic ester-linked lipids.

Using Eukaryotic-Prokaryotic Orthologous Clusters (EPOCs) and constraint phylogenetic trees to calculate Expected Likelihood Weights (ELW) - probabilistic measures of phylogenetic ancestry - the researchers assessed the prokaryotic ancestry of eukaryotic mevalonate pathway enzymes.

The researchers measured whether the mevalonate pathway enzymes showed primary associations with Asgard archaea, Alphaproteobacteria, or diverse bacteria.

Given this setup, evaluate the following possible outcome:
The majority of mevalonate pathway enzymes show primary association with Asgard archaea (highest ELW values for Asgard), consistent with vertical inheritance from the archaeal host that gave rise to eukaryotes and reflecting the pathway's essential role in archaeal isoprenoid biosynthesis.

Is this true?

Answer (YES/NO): YES